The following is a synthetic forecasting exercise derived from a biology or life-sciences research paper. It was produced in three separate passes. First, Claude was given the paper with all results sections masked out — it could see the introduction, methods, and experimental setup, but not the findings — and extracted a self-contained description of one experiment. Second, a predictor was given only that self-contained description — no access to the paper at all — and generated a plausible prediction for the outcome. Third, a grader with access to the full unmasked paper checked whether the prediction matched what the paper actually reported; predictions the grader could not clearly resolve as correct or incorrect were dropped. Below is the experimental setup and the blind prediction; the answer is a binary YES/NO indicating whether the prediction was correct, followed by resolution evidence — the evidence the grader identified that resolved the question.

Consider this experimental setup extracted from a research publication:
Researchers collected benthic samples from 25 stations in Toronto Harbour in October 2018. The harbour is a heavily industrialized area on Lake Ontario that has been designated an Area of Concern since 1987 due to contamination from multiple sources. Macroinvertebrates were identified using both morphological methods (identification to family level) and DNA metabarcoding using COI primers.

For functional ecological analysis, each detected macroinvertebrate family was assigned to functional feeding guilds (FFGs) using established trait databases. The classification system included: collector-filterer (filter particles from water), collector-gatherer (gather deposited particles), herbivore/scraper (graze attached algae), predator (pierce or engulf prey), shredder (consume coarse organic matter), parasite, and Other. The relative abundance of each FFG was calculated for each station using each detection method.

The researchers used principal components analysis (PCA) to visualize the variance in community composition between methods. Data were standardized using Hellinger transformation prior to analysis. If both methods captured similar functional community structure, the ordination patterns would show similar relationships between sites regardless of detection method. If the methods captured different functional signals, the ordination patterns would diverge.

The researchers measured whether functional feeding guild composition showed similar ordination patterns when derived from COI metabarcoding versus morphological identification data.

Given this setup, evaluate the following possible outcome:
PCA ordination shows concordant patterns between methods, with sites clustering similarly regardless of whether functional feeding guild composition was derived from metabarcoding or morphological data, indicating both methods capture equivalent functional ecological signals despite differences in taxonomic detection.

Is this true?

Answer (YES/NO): NO